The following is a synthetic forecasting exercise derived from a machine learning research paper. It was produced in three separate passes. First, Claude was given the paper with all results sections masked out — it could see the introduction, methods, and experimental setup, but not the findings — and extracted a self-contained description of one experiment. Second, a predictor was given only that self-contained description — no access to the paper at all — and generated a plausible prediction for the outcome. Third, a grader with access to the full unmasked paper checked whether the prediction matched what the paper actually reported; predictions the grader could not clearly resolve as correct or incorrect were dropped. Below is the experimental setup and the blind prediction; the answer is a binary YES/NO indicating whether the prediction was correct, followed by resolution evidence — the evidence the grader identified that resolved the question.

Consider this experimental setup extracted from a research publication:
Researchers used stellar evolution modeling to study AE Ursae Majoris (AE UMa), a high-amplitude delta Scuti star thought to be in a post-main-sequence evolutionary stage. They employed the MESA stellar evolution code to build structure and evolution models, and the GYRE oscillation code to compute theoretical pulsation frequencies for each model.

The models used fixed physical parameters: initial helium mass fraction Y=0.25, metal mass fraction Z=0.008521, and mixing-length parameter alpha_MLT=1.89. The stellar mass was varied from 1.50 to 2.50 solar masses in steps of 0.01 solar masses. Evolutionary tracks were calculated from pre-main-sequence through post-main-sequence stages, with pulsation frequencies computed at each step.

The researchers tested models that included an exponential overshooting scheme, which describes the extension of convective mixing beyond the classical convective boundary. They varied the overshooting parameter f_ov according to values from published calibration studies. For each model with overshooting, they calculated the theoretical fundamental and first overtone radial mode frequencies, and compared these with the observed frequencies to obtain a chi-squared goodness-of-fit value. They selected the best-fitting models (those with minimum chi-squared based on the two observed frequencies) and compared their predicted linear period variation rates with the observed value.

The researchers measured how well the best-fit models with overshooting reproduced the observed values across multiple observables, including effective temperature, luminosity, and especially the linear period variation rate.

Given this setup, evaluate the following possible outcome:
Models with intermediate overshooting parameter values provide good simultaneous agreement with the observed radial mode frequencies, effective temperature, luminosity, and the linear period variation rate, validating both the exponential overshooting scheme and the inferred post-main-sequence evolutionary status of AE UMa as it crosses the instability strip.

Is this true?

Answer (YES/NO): NO